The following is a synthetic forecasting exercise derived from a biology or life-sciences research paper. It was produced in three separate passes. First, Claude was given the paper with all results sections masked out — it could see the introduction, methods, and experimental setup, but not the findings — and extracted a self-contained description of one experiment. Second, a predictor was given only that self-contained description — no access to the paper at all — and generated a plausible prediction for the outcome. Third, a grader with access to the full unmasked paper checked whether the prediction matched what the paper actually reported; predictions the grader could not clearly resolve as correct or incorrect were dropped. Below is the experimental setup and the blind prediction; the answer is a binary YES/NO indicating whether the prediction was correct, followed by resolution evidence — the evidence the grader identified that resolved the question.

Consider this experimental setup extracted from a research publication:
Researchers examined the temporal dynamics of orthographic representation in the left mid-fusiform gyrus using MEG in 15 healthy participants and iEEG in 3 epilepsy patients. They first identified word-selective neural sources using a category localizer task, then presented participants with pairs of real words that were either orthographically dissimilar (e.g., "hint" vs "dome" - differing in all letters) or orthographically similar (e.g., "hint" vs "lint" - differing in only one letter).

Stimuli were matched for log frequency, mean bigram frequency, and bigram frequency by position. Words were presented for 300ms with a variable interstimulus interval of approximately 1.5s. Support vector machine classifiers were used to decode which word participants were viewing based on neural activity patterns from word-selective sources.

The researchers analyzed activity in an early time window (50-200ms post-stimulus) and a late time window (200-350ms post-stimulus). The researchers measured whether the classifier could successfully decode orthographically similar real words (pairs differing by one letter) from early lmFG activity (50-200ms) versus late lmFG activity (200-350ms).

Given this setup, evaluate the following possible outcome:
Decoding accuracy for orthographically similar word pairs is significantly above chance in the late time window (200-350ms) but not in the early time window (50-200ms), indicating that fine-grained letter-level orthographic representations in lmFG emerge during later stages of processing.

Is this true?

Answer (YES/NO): YES